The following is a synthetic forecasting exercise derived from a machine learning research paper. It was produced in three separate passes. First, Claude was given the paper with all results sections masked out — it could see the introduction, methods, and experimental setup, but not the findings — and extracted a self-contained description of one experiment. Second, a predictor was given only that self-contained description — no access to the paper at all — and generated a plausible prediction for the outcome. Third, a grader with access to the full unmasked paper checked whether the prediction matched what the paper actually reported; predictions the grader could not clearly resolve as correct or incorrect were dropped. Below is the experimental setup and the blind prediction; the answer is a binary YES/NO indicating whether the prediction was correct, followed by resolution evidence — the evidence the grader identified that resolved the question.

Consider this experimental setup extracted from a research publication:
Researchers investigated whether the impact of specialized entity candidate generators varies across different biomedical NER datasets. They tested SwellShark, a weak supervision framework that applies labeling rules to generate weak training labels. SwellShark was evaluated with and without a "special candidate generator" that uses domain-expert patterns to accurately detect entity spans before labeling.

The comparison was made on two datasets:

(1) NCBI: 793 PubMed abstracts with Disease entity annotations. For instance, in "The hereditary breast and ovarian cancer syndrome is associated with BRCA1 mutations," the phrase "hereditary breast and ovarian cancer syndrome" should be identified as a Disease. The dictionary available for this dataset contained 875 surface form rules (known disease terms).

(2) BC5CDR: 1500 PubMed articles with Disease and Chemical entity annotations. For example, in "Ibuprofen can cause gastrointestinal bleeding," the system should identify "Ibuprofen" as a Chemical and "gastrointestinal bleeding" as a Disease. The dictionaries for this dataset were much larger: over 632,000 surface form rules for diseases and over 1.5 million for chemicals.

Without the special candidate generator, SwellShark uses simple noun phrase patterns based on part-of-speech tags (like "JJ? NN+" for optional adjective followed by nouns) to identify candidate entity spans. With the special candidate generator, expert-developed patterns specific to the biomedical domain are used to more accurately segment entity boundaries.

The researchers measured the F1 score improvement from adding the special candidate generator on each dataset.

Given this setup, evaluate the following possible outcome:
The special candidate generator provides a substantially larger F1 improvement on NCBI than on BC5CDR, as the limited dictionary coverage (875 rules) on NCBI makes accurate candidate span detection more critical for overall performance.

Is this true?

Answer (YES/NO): YES